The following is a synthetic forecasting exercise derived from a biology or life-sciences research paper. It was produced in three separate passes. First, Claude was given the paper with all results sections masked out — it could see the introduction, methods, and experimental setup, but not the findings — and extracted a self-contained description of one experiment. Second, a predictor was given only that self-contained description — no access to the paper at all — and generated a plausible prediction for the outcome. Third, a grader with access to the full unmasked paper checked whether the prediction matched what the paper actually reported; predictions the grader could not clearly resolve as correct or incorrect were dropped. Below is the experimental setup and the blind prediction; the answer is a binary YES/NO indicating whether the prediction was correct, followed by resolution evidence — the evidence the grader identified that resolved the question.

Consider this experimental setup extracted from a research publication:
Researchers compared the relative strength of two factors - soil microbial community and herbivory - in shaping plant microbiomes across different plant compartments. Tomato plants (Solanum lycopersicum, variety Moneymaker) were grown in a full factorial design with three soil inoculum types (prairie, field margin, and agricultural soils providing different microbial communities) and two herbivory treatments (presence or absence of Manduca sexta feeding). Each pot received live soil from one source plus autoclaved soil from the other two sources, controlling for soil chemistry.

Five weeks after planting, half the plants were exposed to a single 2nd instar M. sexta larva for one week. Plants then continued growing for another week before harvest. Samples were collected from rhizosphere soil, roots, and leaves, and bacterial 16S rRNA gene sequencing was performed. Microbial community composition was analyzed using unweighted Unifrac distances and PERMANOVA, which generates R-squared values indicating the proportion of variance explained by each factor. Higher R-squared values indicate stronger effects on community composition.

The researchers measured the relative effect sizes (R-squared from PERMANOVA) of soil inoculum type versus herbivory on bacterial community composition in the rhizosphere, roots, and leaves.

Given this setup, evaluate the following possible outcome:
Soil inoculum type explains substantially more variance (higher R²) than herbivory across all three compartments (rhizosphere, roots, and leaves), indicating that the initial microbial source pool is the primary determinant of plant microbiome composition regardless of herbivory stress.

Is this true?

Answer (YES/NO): YES